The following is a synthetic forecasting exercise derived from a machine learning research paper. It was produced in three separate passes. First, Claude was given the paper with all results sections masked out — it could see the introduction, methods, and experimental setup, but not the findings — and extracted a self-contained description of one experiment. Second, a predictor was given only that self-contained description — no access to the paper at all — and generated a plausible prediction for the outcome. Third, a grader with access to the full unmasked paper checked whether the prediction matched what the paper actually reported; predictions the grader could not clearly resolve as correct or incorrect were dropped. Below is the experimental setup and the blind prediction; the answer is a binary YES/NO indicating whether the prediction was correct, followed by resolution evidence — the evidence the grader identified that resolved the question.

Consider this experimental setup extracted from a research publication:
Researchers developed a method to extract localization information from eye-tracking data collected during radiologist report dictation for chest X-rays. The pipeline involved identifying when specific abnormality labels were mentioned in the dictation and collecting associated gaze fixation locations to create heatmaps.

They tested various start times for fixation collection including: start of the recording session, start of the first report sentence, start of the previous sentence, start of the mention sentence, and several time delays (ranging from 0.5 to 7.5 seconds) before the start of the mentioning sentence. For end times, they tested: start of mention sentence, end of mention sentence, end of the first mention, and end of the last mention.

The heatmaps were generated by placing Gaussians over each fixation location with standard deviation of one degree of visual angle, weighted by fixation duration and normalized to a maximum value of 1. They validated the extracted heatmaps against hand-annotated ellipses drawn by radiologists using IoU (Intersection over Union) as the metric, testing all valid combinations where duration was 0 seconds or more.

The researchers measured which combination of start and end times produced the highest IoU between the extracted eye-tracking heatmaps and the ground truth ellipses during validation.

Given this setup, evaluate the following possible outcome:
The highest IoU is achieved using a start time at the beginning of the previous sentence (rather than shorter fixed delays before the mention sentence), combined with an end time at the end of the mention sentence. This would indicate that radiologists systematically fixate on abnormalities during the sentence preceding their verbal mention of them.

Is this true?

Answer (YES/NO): NO